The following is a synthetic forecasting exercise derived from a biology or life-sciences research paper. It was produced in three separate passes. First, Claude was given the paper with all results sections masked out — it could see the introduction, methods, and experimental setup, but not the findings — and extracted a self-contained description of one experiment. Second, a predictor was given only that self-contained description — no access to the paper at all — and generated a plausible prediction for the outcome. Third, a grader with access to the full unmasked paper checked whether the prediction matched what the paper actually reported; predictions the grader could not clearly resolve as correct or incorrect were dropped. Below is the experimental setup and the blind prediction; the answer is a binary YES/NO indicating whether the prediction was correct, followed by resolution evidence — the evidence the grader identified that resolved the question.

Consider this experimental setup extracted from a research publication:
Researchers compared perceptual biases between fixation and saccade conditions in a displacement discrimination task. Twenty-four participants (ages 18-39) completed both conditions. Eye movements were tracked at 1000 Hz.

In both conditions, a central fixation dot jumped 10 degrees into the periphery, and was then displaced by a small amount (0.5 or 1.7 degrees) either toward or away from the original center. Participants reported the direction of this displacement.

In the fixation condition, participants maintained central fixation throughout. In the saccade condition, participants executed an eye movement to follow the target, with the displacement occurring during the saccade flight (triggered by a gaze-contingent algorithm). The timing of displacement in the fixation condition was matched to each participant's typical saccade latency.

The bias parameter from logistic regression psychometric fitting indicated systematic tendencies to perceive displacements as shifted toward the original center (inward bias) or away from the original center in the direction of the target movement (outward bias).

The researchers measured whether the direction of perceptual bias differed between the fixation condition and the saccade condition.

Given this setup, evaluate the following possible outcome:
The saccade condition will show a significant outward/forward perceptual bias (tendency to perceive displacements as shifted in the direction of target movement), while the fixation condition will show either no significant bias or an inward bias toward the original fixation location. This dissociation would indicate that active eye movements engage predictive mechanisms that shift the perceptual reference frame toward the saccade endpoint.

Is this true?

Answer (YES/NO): YES